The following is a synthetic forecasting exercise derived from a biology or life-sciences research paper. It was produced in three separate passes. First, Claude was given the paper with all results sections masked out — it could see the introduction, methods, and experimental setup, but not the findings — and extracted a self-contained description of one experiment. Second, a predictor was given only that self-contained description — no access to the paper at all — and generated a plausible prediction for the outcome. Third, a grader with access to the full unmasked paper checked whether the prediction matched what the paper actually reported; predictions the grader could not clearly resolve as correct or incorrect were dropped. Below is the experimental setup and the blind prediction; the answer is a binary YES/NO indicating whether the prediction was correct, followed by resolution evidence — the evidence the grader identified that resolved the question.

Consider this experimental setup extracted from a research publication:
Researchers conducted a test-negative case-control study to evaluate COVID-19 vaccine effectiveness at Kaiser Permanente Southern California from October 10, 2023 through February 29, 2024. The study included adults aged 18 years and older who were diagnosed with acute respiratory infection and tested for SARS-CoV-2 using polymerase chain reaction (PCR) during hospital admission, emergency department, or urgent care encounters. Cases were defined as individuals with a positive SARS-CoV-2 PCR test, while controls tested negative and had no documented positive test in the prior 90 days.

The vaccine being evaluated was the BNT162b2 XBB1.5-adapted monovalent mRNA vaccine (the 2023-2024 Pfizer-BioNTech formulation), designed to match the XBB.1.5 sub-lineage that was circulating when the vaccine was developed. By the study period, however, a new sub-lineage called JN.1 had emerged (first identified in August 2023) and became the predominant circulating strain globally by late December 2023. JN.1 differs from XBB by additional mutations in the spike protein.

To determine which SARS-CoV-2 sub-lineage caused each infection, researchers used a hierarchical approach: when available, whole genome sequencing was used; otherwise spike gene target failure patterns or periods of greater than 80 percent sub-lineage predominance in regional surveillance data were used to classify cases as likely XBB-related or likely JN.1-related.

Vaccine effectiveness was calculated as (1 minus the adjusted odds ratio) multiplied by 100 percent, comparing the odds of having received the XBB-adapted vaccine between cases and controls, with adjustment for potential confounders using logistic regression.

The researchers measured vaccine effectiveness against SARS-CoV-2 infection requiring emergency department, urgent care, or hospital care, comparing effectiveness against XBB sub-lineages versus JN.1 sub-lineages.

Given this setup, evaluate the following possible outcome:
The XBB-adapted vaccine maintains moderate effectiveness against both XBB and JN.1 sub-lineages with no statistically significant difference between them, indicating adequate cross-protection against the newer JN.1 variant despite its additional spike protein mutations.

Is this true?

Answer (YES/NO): NO